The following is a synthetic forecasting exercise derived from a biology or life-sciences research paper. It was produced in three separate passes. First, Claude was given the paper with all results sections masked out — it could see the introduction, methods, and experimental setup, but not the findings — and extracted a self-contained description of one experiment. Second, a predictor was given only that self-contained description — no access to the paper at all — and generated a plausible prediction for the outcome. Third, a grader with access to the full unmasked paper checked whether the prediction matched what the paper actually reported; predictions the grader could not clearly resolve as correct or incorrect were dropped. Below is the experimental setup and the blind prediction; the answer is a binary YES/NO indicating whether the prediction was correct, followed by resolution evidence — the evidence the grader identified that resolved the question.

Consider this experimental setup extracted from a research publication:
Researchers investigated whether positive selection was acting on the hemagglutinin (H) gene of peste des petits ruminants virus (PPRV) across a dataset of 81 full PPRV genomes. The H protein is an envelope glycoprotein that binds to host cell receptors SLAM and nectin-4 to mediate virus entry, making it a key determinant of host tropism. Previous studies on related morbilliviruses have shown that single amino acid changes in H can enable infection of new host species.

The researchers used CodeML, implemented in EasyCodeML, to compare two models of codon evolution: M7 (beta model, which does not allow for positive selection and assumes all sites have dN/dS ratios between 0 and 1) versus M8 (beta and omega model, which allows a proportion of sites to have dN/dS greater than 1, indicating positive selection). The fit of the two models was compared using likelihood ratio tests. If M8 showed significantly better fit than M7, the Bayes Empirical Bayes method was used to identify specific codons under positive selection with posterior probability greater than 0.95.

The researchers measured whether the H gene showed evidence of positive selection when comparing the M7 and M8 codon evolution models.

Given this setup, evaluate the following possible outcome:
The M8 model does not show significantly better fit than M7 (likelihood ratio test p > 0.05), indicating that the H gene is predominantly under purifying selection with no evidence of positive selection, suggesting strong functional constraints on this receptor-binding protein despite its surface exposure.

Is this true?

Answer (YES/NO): NO